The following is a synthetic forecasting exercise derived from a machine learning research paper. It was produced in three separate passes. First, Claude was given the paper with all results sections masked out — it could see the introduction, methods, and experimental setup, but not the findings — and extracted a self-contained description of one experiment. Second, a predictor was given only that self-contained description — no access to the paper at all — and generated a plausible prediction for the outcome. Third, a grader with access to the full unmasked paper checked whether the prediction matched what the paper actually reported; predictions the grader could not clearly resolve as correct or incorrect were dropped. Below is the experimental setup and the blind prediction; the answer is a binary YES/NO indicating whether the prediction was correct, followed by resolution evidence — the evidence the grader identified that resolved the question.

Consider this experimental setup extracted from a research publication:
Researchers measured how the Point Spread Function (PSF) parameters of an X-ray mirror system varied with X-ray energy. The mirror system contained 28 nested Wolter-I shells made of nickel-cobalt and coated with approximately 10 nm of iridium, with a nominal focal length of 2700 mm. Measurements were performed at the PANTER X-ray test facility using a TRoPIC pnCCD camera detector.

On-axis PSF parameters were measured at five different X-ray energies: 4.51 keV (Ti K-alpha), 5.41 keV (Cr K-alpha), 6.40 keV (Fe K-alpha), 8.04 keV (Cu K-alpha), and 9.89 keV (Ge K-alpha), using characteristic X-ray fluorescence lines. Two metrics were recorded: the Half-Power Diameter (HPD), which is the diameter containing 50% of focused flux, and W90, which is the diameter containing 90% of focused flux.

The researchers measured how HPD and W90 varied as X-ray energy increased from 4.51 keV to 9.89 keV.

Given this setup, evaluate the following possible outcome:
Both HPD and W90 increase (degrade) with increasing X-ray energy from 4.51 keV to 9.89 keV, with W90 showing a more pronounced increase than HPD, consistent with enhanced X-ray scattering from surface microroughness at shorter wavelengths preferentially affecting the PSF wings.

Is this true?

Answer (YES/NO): YES